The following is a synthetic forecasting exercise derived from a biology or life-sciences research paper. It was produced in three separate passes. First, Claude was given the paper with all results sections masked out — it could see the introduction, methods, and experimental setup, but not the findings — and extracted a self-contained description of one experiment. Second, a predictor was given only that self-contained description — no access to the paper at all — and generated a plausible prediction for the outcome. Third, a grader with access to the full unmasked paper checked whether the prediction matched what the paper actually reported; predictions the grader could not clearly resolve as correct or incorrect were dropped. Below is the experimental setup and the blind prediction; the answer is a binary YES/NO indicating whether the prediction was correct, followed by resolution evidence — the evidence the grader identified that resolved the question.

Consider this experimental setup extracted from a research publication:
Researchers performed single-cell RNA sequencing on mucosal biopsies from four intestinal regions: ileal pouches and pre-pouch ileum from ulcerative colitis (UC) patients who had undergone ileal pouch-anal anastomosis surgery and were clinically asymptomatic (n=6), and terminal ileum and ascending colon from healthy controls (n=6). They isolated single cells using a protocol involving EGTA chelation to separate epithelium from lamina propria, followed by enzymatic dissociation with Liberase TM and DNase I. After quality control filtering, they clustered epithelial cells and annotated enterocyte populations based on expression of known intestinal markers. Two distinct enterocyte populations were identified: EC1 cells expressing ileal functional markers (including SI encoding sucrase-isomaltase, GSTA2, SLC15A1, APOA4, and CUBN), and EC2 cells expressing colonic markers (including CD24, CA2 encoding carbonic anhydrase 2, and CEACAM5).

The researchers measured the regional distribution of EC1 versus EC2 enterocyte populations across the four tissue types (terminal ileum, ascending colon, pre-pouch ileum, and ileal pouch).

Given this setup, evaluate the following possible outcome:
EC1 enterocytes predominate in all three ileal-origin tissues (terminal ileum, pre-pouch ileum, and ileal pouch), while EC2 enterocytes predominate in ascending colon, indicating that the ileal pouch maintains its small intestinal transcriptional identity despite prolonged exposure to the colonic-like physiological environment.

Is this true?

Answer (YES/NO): NO